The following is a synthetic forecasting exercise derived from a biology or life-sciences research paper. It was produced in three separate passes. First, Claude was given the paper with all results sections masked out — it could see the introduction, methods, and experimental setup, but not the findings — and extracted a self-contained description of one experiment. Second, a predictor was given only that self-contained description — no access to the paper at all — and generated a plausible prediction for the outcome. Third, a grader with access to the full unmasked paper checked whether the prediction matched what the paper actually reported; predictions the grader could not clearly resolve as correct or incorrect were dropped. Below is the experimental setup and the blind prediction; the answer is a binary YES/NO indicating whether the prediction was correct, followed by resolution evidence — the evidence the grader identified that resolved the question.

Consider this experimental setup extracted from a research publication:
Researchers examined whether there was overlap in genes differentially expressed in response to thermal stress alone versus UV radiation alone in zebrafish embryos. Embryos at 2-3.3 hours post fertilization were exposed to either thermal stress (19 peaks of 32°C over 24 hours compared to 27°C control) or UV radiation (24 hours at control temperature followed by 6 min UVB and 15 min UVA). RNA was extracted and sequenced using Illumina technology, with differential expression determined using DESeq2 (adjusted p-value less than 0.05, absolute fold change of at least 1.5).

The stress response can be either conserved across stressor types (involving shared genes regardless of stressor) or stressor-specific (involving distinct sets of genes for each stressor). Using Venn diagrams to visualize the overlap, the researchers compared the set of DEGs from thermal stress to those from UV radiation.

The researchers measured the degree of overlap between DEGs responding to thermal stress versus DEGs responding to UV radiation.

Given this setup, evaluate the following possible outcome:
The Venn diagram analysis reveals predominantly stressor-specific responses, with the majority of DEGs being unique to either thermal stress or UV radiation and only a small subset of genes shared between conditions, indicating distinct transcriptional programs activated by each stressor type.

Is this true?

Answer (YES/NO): YES